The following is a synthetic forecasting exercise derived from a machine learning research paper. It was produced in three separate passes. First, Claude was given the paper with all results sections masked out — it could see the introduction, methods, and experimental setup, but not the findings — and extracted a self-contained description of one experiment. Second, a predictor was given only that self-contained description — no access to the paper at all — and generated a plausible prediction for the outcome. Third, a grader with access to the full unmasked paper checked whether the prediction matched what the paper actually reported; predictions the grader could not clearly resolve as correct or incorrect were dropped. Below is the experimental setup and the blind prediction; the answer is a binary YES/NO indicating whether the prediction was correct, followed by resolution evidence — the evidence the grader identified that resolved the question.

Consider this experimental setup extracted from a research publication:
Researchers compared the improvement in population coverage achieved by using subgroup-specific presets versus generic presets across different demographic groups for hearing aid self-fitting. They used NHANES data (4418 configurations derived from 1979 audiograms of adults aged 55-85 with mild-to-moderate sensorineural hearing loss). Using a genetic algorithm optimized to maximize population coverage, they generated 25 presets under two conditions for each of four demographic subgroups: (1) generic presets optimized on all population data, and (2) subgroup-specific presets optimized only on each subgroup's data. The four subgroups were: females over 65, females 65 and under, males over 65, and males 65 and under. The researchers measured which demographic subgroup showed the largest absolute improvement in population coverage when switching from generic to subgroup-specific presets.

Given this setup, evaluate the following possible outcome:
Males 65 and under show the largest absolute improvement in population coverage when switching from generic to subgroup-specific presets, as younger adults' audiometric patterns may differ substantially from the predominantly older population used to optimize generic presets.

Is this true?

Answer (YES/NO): NO